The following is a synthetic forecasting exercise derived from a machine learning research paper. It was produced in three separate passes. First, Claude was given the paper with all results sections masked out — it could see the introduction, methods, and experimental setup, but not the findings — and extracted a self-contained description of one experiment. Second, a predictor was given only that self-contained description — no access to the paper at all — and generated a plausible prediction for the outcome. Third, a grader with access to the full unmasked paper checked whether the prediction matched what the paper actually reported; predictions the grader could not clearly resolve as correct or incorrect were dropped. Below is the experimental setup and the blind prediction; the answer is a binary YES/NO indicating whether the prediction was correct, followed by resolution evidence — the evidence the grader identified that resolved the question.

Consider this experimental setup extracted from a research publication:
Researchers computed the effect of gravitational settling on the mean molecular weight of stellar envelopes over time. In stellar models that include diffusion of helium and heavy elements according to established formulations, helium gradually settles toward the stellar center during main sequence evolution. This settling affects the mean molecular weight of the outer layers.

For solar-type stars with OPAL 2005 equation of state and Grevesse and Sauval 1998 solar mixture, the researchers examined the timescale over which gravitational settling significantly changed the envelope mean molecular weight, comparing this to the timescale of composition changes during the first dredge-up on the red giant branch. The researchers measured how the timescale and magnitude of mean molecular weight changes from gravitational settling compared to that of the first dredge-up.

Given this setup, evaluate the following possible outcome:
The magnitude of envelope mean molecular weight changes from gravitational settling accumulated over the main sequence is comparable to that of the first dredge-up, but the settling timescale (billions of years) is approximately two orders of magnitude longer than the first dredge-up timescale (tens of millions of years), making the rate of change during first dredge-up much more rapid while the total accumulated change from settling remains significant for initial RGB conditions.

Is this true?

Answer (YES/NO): NO